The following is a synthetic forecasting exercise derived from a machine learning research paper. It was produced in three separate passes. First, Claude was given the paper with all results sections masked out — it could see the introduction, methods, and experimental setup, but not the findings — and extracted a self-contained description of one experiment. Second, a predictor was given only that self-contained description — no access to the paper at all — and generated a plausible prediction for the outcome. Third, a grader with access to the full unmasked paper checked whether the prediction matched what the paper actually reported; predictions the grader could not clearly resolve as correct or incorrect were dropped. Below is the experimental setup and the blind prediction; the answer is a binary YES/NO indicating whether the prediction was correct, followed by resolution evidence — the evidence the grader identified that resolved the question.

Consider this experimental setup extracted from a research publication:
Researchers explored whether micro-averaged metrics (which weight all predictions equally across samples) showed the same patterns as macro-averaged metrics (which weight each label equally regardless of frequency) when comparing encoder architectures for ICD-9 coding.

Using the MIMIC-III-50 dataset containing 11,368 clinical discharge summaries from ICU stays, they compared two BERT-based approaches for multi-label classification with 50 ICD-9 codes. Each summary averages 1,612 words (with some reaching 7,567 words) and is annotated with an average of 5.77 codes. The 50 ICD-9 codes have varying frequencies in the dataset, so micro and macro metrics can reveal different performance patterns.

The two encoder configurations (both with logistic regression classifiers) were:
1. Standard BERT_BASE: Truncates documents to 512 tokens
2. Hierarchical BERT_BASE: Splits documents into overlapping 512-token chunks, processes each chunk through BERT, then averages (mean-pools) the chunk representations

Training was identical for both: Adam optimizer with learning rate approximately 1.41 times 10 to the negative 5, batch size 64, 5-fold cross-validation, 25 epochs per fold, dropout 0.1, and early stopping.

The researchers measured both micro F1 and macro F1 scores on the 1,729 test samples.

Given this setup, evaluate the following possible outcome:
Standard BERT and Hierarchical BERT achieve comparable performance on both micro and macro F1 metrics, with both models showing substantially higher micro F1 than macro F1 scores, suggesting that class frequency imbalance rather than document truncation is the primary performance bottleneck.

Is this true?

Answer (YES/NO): NO